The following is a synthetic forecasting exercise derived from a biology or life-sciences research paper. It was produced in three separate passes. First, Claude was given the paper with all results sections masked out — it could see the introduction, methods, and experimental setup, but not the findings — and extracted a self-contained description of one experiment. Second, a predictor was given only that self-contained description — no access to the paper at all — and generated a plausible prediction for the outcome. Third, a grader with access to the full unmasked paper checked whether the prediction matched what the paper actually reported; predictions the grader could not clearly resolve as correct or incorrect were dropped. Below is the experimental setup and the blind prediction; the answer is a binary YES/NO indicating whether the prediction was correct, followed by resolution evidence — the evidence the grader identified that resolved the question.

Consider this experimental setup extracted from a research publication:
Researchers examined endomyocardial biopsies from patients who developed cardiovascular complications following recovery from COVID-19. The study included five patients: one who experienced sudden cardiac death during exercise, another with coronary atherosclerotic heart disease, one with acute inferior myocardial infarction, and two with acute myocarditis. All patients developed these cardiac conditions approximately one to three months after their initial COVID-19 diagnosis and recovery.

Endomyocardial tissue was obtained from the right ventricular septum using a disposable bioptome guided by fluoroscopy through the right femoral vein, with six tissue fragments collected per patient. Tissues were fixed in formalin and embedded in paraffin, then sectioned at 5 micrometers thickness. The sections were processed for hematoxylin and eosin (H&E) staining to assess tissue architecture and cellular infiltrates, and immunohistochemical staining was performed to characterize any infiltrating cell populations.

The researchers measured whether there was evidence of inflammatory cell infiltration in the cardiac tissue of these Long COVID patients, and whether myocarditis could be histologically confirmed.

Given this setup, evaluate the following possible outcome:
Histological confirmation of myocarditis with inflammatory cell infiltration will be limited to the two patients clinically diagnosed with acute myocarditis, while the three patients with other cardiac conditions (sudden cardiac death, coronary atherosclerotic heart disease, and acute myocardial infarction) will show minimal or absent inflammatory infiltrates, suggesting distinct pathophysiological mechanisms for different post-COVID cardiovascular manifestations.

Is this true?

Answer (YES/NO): NO